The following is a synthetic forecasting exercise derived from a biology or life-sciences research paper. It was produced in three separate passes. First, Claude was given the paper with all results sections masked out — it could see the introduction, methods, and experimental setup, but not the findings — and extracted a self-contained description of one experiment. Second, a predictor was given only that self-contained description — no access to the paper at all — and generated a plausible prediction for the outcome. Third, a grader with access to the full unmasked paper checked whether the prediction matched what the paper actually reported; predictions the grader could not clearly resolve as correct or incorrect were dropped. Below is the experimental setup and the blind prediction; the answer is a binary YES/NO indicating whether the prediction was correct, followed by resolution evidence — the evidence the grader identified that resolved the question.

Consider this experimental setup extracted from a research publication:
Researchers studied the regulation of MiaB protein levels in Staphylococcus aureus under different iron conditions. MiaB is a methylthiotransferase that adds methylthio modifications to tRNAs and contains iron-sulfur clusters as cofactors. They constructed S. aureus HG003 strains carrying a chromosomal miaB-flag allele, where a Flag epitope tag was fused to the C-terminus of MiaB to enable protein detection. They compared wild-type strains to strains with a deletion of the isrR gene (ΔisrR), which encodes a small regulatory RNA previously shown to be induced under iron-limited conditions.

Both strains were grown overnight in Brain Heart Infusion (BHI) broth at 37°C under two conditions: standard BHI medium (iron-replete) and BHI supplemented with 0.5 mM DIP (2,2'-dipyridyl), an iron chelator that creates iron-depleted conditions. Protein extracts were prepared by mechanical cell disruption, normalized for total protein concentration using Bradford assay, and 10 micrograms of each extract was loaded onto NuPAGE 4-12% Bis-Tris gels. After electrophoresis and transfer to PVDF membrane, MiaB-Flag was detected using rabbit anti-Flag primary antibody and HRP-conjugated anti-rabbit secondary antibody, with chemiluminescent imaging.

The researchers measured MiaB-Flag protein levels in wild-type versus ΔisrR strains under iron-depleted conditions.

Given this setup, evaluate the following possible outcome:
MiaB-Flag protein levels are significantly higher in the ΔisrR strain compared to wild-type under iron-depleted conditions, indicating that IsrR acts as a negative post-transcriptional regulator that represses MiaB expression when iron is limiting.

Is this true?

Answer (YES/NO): NO